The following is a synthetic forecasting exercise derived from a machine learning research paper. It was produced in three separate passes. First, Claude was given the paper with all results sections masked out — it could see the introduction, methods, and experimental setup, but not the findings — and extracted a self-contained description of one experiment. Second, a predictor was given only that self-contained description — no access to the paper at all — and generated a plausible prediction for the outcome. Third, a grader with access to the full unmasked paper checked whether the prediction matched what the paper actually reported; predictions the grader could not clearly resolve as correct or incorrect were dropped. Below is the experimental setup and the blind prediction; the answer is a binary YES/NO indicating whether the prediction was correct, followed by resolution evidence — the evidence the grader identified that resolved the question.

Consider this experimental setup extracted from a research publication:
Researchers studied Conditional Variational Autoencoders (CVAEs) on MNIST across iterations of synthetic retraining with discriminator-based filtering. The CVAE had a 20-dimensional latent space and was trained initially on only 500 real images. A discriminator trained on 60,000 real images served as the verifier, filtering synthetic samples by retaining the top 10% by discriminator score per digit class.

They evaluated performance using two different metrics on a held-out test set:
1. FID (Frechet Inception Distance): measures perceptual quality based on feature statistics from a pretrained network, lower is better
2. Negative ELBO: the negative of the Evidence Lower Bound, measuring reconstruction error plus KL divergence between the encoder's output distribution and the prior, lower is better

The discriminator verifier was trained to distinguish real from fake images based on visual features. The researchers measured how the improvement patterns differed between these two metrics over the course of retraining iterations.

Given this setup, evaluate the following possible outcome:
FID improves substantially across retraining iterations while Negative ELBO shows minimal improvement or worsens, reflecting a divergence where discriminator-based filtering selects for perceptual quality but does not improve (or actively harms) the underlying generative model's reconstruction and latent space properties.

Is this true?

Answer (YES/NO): NO